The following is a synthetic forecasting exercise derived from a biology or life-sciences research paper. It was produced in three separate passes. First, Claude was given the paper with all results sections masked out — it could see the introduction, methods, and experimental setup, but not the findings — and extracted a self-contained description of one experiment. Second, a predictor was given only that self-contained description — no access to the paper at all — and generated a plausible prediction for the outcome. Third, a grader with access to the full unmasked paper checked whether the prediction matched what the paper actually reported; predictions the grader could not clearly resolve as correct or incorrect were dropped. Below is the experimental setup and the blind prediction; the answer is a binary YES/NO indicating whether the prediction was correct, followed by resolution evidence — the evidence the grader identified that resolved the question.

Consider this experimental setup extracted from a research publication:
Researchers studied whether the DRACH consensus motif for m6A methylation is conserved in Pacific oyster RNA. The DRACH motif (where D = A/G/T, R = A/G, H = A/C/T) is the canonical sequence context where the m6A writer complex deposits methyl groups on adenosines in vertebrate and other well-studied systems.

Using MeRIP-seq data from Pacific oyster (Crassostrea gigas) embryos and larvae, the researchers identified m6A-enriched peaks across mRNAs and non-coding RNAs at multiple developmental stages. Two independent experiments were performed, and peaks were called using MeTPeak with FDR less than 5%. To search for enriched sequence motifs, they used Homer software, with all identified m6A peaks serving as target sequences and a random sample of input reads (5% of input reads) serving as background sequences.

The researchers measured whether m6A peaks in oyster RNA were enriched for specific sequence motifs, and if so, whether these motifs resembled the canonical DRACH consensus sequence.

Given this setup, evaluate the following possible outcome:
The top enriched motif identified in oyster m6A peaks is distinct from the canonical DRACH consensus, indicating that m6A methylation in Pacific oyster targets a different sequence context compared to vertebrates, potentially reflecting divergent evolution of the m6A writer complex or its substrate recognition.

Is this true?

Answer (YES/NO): NO